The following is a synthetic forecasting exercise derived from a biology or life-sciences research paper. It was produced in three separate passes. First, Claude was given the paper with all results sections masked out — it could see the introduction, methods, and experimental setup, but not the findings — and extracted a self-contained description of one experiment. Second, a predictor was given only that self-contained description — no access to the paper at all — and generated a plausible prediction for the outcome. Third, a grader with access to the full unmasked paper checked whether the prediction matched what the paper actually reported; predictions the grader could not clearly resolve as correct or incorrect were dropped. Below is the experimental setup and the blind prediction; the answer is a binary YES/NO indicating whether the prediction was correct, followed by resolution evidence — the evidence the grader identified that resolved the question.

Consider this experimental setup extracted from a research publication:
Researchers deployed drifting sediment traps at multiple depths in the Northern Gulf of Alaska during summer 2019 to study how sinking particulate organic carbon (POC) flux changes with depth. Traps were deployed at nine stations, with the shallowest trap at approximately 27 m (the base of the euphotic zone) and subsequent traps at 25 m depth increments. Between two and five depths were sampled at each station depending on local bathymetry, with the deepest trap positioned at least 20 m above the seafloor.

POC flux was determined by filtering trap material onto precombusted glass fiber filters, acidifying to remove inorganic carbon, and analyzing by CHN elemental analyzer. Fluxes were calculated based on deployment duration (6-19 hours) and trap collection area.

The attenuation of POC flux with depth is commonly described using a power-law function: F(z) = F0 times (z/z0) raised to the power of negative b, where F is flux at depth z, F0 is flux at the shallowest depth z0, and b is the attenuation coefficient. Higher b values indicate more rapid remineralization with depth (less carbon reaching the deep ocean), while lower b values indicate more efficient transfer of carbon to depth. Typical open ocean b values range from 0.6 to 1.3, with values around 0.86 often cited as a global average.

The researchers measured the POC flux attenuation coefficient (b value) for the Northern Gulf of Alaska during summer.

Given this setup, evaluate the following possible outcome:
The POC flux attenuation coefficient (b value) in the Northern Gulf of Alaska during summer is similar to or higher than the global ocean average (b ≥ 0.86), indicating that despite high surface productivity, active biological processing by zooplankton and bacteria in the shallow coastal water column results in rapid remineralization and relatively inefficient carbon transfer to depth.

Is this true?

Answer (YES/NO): NO